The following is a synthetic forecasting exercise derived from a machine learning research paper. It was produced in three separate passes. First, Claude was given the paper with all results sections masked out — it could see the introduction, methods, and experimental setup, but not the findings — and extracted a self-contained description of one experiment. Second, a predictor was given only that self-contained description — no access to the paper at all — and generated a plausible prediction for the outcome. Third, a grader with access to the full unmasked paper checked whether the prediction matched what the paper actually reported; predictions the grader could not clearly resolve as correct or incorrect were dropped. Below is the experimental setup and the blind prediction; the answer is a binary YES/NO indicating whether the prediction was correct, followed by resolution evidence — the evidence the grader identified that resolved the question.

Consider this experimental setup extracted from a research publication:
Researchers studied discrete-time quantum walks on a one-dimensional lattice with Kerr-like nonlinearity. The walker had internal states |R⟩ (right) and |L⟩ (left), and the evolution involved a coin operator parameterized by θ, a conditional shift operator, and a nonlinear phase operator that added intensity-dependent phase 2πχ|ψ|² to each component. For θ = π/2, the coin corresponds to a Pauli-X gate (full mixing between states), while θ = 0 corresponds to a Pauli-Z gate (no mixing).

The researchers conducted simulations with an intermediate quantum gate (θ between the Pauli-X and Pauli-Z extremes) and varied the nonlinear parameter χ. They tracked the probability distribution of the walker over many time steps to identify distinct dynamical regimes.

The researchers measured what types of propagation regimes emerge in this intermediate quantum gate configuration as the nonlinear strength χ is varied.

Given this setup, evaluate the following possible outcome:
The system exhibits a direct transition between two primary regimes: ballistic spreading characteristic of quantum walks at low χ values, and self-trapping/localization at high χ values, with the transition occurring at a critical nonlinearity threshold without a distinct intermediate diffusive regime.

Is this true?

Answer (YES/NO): NO